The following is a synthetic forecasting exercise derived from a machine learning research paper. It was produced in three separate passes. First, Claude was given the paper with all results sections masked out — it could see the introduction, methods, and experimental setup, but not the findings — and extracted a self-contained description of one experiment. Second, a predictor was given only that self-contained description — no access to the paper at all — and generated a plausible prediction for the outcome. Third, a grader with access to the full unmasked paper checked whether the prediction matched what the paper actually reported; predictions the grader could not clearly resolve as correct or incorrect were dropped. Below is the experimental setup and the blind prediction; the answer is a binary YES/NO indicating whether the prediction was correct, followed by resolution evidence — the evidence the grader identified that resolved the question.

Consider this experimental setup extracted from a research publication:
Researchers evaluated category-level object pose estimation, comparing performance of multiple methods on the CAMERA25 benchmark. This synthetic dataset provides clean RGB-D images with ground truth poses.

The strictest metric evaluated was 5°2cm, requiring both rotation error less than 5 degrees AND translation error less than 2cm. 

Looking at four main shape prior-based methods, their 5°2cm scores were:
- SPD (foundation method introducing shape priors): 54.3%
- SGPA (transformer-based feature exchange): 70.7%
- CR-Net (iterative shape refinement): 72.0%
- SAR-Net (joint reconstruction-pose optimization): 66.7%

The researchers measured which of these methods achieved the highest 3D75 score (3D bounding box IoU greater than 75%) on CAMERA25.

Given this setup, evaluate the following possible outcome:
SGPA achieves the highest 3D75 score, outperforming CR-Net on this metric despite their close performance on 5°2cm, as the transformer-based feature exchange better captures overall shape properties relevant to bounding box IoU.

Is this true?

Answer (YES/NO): YES